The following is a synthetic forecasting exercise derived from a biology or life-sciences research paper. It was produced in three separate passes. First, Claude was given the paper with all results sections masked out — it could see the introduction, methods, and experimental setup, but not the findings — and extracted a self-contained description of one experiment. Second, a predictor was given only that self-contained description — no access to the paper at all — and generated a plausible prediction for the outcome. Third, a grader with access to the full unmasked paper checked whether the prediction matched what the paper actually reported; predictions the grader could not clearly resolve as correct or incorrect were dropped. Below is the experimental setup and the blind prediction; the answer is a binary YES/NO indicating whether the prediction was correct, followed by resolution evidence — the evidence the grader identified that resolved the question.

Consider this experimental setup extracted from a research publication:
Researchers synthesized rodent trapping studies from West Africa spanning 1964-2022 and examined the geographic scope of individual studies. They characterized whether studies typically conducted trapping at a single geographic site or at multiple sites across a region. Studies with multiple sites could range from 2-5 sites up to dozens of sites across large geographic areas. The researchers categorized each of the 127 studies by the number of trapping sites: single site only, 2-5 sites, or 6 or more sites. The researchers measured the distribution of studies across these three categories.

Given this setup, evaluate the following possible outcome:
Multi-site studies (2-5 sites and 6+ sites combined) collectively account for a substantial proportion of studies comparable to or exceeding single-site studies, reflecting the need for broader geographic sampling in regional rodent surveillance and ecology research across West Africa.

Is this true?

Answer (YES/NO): YES